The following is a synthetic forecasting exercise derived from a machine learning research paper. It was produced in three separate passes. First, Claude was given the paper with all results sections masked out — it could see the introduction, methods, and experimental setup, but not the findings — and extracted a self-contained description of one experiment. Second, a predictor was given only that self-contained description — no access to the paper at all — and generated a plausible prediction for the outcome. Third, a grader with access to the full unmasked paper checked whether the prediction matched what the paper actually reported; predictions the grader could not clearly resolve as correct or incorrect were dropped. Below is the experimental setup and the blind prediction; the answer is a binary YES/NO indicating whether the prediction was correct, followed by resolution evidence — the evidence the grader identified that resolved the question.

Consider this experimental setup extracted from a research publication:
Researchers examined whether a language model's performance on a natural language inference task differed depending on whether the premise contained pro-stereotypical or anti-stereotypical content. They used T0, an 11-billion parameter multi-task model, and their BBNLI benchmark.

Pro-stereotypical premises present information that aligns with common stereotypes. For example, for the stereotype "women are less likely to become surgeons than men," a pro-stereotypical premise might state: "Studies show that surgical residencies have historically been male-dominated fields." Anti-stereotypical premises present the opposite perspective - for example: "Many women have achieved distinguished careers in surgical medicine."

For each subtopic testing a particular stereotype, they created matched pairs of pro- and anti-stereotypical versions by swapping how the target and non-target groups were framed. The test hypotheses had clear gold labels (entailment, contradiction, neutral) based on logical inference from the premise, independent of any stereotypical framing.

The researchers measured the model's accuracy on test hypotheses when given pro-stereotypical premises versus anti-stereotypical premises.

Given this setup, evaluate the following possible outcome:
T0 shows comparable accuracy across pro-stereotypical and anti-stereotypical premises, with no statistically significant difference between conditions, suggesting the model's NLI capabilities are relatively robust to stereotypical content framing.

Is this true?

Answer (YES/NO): NO